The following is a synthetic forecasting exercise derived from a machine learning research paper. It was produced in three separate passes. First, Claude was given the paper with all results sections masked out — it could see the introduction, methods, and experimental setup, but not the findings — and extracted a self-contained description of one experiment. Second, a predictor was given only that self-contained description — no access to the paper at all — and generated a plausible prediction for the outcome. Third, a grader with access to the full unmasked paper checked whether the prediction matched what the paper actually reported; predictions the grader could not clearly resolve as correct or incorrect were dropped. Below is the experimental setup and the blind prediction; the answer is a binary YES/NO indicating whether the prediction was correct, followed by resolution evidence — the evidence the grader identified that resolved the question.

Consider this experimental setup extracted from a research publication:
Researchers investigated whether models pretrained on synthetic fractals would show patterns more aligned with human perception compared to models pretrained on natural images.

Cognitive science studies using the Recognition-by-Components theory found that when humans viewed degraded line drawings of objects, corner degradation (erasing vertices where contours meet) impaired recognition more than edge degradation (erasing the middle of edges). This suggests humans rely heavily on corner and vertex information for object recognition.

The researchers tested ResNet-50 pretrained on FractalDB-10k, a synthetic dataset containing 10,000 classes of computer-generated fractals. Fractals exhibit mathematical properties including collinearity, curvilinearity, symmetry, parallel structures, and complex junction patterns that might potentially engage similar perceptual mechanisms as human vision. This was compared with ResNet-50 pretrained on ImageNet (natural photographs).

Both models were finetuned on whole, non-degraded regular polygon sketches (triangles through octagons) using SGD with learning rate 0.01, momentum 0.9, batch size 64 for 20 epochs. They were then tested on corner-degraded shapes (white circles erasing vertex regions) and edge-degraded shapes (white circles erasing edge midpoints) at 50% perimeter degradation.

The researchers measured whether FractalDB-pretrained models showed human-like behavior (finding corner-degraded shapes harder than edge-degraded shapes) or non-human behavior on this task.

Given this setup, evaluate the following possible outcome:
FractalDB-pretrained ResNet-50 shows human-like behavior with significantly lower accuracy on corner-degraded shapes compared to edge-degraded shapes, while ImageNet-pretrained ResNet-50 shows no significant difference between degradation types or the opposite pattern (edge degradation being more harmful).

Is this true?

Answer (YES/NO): NO